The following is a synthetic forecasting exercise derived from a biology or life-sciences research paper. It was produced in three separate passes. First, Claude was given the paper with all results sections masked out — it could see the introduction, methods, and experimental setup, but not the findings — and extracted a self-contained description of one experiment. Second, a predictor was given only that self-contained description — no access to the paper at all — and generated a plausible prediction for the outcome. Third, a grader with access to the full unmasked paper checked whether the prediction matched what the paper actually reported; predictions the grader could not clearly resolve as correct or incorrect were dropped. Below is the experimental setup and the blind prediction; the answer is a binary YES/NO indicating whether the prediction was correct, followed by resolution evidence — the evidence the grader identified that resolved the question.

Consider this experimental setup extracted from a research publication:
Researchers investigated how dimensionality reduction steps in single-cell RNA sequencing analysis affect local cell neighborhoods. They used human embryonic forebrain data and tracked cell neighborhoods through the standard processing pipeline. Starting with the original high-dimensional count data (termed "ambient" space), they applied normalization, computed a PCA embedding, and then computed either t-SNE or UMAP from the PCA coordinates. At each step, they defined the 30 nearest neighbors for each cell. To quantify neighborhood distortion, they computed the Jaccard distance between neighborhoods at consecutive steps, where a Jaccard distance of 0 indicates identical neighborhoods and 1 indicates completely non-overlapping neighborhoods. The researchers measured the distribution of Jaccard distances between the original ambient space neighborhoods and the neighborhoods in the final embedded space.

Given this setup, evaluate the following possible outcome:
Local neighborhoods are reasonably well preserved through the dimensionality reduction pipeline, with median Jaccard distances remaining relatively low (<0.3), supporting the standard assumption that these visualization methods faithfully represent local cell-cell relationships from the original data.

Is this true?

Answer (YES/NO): NO